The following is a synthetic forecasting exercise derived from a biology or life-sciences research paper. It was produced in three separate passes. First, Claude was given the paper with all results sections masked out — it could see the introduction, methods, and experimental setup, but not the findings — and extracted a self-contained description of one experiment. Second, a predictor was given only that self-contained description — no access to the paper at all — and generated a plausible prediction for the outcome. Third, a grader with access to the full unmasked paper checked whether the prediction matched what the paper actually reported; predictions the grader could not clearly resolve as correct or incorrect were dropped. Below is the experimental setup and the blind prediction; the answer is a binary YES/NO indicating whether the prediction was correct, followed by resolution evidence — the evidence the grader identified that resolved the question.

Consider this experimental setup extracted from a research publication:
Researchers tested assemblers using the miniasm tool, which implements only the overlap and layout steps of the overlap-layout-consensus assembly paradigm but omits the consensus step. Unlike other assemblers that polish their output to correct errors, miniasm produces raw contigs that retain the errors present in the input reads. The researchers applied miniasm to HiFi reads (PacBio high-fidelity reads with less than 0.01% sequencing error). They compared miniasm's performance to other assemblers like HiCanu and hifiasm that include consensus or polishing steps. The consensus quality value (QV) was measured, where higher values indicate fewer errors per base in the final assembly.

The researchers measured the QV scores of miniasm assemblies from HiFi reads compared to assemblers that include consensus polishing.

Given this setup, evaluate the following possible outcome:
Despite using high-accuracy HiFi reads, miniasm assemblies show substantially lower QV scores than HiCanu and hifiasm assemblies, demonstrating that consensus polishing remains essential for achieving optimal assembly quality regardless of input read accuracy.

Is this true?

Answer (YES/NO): YES